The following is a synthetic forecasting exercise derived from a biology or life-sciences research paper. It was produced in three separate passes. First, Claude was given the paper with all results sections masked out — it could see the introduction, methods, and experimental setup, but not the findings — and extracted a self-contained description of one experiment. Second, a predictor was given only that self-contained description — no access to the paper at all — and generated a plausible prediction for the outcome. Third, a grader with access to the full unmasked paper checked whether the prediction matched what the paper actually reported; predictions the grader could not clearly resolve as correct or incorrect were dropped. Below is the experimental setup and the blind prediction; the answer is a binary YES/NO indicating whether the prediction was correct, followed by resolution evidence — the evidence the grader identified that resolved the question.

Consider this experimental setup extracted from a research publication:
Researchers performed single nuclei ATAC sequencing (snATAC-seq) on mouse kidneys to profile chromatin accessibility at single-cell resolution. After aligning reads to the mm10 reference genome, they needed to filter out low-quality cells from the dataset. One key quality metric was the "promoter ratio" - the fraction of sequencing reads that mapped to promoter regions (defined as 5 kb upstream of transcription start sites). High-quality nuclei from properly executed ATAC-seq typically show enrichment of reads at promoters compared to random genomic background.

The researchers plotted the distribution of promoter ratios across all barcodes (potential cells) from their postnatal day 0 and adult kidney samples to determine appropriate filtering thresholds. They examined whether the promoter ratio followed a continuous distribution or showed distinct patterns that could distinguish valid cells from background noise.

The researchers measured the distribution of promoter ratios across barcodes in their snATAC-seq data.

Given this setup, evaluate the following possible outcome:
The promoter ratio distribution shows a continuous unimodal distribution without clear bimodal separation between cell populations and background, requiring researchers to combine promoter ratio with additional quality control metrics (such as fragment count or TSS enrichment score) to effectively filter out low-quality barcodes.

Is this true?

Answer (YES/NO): NO